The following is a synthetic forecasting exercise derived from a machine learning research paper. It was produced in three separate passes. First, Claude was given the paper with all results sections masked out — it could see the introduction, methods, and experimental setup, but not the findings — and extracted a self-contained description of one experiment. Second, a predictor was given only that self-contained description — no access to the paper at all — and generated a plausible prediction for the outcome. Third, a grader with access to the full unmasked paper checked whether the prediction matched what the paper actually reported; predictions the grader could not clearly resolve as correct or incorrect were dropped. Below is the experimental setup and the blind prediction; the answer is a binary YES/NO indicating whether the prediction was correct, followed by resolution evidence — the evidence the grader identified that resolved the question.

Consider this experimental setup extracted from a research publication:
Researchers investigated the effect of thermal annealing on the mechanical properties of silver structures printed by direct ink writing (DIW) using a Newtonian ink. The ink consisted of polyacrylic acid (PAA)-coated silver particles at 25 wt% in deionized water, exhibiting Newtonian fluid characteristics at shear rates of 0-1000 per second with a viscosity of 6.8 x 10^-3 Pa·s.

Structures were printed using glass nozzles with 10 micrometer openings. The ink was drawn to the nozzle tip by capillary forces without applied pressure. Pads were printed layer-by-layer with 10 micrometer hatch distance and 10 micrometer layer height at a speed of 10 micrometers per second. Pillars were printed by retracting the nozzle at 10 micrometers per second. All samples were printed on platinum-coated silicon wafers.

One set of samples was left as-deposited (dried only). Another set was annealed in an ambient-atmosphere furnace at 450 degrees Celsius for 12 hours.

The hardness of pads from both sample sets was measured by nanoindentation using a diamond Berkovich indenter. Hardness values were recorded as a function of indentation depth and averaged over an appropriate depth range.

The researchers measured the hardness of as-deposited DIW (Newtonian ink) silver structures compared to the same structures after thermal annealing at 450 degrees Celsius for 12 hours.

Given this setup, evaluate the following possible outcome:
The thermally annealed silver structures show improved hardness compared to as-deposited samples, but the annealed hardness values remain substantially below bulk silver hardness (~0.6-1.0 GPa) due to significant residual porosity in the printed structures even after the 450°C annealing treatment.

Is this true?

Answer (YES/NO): NO